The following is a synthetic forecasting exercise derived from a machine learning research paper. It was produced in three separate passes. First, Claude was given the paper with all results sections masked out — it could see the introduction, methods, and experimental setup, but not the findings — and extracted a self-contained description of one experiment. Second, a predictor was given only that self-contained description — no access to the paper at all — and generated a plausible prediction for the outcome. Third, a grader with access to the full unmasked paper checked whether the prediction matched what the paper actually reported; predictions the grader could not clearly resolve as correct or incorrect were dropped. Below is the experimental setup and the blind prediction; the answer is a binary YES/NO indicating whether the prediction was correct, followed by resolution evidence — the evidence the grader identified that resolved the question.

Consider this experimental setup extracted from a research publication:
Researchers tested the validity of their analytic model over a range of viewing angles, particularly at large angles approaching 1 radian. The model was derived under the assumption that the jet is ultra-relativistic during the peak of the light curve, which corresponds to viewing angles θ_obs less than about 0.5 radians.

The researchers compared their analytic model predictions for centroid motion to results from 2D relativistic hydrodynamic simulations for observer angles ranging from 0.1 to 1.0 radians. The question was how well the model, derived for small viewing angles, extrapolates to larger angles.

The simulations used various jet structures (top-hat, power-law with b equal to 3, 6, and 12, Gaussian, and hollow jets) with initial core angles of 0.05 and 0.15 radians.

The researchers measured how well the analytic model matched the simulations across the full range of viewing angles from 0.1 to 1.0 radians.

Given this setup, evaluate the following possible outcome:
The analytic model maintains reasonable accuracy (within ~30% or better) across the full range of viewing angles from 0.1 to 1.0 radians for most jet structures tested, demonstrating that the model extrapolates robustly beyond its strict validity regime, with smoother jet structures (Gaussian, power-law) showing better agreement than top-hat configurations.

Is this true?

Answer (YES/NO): NO